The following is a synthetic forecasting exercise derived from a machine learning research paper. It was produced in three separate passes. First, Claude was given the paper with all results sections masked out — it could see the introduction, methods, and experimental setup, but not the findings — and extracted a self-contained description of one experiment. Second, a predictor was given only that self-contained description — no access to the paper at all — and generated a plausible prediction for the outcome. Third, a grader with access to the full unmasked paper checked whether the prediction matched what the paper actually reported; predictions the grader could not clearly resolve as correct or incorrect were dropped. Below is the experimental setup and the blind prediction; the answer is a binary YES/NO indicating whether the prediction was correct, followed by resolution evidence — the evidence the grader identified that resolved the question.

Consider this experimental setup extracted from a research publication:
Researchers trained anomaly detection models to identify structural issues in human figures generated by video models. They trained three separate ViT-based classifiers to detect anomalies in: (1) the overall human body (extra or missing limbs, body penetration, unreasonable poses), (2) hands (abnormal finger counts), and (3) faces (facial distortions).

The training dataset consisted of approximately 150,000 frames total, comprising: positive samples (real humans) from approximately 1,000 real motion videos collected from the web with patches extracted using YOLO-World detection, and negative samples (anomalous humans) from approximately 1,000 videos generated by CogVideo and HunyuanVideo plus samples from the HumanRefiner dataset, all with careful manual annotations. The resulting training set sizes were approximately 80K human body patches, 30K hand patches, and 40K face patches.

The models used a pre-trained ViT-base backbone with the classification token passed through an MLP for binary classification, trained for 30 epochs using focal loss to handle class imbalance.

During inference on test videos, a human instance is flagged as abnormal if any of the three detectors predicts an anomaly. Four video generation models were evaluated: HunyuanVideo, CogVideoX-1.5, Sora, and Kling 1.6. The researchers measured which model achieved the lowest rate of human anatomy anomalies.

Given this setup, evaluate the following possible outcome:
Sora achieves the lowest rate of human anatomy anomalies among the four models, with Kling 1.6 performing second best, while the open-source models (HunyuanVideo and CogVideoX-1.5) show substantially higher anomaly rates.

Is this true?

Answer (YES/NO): NO